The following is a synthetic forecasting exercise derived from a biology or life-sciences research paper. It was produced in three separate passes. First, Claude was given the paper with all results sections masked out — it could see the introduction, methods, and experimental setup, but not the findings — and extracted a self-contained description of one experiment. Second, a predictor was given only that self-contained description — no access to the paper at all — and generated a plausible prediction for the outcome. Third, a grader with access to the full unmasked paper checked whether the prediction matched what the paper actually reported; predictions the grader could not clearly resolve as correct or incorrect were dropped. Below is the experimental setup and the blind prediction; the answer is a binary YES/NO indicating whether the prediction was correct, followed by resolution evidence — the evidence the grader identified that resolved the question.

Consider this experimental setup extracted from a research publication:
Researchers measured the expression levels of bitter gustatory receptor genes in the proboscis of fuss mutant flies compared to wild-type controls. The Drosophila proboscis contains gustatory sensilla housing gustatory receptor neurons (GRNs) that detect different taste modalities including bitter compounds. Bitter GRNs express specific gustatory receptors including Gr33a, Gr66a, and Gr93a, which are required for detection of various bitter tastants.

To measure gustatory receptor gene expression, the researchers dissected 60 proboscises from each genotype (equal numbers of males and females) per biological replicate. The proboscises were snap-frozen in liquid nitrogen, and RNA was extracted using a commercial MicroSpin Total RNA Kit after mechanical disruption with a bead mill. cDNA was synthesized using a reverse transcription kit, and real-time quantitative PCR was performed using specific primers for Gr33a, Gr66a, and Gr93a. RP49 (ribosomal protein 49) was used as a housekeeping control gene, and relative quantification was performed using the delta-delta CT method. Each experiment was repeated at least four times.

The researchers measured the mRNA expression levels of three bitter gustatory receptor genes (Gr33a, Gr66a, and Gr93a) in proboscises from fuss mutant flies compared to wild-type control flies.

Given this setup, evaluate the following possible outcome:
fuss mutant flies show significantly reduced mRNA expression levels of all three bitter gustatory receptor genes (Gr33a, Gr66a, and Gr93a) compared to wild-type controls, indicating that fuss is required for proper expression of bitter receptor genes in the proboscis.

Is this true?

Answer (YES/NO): NO